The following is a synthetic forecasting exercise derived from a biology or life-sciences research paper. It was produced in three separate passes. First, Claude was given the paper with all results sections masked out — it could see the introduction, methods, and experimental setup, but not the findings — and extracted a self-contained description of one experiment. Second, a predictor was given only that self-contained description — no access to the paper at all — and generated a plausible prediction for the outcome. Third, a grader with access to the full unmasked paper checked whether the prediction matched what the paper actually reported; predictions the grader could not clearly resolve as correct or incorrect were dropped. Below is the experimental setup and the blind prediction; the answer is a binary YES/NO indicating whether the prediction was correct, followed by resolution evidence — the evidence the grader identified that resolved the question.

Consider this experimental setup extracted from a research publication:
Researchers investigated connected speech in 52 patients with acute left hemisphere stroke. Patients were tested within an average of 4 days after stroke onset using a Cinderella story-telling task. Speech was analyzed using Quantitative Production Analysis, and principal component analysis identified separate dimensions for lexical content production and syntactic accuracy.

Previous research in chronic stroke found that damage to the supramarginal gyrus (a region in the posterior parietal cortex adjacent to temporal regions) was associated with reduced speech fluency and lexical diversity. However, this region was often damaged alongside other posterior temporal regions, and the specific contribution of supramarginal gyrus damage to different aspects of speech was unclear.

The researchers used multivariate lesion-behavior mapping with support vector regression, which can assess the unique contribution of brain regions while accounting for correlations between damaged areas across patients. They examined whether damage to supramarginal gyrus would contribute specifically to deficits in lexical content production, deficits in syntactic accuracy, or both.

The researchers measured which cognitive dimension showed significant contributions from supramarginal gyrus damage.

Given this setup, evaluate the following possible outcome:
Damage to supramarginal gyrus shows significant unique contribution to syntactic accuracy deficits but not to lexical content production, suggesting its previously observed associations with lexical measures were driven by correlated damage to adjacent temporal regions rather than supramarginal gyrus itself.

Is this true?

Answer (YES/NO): YES